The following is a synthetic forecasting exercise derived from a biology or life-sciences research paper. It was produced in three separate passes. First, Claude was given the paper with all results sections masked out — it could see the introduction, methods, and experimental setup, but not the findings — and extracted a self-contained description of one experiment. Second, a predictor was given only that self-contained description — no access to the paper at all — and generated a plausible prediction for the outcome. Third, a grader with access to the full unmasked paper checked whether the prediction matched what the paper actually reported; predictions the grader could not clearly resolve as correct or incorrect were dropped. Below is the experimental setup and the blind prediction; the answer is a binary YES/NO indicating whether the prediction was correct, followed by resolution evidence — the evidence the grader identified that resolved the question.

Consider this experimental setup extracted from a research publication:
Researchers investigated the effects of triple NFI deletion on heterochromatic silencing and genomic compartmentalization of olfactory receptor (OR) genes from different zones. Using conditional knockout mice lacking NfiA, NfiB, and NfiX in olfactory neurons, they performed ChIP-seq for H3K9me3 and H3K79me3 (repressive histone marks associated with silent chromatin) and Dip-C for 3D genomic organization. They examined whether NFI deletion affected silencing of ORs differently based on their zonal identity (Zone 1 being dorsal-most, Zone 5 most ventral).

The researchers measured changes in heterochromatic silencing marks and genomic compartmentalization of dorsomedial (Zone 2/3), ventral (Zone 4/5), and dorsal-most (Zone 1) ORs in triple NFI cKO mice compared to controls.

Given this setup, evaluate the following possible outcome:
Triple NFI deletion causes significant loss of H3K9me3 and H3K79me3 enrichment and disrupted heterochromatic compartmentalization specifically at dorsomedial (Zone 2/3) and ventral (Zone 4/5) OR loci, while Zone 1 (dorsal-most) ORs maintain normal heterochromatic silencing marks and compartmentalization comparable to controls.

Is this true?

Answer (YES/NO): YES